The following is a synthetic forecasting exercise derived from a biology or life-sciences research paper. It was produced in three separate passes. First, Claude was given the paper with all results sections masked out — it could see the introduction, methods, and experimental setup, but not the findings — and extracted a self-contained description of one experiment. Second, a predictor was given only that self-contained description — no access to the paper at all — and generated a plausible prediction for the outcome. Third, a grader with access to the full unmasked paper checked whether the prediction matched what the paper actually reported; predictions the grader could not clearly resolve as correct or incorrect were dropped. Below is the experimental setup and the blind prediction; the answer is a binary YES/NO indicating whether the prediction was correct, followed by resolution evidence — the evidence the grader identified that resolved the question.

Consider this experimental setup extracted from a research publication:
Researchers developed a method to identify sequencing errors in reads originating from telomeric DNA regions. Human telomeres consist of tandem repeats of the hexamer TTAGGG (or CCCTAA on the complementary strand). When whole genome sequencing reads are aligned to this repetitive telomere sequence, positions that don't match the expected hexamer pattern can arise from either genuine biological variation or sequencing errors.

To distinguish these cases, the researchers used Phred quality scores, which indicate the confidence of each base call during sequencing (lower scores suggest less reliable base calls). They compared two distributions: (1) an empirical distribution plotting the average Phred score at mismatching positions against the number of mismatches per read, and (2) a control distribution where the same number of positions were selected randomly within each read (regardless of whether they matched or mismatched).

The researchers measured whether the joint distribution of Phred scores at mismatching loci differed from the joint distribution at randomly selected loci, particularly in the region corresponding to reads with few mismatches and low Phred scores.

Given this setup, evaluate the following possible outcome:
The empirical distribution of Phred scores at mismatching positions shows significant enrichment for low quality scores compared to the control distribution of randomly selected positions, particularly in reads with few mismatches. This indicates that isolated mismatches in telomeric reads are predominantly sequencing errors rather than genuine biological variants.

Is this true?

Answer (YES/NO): YES